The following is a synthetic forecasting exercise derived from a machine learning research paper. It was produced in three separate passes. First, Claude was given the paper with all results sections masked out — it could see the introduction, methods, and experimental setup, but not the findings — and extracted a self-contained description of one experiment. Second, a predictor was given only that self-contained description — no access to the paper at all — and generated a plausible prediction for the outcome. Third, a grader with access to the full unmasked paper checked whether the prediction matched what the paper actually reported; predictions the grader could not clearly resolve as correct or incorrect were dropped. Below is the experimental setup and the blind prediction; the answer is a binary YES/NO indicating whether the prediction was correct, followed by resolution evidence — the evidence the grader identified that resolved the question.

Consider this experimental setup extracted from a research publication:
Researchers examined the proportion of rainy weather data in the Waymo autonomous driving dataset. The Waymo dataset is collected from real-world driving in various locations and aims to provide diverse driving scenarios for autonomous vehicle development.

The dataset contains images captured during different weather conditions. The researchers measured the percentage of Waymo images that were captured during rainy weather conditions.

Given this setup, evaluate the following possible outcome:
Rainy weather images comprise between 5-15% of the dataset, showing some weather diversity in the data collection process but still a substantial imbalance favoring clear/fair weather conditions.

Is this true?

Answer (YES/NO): NO